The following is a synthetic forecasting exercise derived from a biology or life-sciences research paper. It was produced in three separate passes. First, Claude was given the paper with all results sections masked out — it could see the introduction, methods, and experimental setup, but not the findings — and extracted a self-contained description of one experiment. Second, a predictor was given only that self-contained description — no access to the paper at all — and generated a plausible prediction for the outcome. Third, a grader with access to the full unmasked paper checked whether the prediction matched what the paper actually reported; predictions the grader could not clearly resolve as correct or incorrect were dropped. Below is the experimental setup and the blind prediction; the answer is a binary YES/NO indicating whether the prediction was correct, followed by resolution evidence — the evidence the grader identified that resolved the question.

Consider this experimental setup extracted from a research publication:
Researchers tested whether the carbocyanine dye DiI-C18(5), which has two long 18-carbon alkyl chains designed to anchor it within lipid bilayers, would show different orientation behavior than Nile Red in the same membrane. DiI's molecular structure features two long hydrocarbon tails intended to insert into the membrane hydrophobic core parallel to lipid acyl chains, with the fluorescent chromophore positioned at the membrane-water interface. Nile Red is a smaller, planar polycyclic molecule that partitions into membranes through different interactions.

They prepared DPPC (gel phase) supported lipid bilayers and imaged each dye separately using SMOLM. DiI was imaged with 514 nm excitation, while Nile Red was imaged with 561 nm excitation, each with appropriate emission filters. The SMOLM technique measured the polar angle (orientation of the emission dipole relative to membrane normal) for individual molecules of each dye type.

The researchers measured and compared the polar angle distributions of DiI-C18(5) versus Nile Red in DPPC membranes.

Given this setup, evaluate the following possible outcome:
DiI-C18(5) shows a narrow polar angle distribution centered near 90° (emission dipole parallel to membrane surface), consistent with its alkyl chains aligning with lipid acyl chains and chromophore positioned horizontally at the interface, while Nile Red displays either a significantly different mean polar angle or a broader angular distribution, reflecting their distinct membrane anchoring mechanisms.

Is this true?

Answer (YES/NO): NO